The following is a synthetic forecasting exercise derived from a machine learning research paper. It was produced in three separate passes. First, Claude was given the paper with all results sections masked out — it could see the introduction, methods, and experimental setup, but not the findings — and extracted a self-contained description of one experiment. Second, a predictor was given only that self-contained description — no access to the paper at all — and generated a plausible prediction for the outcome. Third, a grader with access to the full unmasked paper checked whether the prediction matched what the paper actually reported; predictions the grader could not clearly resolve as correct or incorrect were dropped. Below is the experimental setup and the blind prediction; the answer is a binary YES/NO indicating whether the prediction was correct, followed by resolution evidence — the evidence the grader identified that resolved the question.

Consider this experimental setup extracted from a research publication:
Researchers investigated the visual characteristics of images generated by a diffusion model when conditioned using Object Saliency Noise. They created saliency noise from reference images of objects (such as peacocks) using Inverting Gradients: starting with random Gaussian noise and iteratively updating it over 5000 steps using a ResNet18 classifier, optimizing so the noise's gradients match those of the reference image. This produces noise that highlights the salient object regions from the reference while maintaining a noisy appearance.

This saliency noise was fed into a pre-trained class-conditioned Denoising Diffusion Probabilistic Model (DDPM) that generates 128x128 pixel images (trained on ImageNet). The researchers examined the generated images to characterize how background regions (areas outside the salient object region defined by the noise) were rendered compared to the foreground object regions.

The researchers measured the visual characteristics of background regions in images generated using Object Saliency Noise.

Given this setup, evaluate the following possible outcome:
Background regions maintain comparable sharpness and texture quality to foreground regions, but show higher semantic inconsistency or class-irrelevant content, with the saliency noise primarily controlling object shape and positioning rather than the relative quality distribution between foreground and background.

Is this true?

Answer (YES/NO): NO